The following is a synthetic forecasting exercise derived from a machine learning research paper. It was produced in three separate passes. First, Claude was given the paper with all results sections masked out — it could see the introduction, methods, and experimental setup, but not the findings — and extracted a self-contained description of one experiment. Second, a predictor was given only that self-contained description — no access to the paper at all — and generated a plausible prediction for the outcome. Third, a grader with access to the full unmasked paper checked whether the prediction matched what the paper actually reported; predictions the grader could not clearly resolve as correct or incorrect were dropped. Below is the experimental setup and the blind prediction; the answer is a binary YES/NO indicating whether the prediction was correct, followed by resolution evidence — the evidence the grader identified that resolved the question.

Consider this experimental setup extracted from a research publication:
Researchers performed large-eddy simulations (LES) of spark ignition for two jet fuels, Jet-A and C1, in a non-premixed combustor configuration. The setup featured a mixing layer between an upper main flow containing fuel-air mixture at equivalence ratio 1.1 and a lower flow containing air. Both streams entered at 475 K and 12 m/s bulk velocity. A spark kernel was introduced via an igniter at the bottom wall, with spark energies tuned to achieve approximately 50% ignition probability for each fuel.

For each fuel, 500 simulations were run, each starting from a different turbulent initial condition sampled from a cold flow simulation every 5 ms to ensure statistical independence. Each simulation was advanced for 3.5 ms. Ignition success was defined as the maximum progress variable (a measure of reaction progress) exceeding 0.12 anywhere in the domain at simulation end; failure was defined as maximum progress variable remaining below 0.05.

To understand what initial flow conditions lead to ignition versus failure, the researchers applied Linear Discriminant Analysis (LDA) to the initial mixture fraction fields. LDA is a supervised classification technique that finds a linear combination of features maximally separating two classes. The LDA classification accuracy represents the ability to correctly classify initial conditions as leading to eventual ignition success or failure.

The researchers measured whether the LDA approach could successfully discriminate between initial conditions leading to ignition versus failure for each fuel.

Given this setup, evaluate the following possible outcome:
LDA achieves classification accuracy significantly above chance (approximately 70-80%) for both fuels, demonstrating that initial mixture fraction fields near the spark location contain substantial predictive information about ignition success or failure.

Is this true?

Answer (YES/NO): NO